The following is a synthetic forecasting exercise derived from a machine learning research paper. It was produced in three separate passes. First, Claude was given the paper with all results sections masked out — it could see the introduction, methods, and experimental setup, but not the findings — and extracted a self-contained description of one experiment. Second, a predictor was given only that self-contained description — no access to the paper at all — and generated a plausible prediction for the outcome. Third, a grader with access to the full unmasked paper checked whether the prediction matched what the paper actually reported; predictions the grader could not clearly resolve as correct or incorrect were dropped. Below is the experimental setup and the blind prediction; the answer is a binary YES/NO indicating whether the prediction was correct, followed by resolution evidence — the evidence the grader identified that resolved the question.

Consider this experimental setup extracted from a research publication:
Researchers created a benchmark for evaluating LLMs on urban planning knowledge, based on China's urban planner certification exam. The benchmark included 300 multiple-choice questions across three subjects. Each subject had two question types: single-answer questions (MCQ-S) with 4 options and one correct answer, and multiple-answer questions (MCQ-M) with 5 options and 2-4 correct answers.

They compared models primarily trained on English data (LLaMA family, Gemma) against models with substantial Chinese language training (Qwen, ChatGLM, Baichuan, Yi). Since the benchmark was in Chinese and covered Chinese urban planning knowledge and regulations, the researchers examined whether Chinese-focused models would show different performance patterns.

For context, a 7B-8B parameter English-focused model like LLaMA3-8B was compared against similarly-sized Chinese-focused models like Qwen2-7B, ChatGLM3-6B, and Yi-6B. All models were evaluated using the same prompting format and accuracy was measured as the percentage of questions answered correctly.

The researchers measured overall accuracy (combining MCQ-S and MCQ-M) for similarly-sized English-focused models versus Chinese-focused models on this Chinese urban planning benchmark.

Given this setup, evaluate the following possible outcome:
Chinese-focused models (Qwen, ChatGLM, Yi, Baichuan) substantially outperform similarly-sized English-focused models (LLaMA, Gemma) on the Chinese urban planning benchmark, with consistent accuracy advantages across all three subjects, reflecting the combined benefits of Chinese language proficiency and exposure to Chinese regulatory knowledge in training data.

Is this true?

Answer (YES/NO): NO